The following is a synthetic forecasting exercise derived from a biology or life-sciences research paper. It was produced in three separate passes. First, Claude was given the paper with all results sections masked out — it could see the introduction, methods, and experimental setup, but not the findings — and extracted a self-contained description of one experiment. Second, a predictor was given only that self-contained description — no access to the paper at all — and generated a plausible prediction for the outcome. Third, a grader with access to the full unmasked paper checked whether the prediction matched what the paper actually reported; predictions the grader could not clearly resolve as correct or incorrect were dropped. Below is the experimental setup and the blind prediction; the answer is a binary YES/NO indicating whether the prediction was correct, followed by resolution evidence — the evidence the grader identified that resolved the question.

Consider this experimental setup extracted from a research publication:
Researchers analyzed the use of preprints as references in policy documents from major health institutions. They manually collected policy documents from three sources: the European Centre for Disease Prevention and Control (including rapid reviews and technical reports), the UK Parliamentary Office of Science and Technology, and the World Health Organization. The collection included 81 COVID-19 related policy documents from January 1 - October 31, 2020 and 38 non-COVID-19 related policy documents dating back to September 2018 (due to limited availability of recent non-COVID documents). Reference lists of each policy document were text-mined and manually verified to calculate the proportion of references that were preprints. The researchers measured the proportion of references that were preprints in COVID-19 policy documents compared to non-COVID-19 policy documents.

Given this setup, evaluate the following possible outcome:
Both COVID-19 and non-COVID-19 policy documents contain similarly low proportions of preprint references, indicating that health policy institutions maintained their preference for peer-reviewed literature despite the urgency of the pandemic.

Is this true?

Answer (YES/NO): NO